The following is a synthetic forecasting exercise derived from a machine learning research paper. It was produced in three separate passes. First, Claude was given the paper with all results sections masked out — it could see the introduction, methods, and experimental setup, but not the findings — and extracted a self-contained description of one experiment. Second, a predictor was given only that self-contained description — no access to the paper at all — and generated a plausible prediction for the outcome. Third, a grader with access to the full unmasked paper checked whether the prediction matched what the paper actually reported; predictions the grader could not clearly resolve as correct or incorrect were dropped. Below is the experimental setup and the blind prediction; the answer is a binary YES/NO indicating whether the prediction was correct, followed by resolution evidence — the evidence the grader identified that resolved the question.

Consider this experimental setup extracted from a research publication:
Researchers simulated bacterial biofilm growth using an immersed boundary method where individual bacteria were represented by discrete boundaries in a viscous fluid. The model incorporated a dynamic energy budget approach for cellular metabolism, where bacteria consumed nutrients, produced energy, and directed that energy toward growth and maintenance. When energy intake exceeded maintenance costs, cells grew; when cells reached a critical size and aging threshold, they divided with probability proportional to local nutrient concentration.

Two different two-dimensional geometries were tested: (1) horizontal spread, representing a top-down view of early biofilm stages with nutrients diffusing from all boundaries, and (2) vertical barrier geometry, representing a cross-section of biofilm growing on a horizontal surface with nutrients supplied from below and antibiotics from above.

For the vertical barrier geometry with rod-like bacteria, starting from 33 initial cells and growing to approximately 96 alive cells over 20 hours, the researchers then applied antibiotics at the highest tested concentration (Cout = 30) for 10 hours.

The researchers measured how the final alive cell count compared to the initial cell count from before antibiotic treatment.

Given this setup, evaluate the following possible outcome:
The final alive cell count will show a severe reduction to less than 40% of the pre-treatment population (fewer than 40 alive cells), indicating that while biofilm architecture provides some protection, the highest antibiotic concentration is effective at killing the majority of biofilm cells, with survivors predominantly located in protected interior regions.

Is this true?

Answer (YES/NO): YES